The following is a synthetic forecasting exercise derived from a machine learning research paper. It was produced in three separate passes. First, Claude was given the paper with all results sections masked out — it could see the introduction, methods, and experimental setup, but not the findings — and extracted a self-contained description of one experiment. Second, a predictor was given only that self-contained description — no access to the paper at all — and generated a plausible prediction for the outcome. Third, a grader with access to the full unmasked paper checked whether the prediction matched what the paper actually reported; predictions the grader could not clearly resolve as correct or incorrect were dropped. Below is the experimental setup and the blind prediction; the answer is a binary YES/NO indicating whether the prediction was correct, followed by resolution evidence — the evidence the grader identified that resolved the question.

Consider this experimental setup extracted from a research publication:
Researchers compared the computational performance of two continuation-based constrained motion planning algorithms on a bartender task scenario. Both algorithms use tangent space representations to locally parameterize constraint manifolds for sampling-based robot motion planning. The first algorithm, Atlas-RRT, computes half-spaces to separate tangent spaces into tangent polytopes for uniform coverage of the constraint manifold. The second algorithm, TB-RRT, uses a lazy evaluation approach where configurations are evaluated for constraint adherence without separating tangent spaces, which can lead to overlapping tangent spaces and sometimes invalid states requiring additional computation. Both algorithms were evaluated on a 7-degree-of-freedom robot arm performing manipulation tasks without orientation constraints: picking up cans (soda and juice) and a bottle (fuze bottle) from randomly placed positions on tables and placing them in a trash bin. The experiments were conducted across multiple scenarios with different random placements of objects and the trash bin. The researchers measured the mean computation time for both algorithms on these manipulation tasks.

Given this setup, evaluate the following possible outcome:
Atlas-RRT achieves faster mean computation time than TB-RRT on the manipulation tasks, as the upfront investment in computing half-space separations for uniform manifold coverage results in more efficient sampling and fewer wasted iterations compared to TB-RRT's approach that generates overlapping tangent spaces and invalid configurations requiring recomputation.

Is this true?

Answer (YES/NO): YES